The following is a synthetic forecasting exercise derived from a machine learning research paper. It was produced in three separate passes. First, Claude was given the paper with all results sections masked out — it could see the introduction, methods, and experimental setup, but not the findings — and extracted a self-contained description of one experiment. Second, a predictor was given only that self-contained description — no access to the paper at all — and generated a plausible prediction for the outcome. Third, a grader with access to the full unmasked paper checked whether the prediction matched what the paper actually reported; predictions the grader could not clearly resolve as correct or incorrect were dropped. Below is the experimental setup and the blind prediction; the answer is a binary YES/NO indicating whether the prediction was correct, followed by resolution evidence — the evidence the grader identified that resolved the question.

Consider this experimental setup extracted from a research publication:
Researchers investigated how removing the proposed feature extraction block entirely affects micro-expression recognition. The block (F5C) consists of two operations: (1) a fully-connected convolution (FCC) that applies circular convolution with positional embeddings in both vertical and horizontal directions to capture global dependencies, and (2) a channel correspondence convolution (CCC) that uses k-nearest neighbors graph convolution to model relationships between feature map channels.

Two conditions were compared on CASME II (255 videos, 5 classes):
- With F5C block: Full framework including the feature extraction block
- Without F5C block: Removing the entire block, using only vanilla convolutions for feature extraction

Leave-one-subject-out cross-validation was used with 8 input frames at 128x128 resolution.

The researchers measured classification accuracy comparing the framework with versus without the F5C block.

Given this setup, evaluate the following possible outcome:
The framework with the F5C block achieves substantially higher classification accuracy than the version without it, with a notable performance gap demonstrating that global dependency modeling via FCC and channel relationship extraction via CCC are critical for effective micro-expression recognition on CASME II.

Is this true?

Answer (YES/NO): YES